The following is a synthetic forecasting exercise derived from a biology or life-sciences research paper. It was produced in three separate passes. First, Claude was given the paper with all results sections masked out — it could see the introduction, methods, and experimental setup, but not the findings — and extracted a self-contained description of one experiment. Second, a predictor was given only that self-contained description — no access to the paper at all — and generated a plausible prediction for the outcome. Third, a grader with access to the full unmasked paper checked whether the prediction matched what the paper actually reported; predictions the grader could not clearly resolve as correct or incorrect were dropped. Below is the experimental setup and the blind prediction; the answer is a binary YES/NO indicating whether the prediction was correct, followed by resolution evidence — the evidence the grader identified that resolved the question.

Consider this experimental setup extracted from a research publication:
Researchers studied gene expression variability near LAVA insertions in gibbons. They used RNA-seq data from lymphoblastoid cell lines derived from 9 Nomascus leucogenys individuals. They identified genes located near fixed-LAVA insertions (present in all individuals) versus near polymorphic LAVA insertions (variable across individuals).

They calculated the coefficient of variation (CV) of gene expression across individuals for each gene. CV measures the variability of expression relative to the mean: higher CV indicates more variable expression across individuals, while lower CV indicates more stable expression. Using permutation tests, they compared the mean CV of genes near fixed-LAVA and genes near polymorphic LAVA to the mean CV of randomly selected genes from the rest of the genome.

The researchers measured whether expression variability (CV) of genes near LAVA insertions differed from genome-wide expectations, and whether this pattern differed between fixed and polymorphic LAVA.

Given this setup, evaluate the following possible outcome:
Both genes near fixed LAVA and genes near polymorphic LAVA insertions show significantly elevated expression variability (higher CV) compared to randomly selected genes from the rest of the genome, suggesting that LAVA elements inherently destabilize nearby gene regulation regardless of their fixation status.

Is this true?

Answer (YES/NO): NO